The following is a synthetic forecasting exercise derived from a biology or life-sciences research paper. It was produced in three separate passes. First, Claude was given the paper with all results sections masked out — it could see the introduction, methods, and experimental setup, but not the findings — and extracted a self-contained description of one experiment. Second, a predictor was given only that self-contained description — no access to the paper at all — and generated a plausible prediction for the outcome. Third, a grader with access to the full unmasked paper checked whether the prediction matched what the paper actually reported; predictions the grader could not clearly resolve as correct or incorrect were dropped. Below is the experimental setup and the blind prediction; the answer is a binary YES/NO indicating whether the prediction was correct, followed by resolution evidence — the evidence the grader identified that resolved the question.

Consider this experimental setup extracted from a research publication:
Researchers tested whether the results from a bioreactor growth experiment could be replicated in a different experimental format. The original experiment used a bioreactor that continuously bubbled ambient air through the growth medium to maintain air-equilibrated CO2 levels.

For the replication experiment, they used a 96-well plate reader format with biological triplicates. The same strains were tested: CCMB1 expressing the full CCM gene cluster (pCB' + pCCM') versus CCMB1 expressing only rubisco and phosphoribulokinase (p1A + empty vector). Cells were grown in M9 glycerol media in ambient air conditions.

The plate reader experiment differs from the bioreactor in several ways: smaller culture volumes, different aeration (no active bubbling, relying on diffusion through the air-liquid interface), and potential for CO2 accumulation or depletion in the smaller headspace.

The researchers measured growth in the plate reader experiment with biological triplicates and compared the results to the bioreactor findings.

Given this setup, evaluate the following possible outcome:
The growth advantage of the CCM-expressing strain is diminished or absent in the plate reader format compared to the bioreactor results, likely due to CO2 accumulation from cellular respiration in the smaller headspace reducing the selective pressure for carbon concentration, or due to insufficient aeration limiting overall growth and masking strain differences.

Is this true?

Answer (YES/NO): NO